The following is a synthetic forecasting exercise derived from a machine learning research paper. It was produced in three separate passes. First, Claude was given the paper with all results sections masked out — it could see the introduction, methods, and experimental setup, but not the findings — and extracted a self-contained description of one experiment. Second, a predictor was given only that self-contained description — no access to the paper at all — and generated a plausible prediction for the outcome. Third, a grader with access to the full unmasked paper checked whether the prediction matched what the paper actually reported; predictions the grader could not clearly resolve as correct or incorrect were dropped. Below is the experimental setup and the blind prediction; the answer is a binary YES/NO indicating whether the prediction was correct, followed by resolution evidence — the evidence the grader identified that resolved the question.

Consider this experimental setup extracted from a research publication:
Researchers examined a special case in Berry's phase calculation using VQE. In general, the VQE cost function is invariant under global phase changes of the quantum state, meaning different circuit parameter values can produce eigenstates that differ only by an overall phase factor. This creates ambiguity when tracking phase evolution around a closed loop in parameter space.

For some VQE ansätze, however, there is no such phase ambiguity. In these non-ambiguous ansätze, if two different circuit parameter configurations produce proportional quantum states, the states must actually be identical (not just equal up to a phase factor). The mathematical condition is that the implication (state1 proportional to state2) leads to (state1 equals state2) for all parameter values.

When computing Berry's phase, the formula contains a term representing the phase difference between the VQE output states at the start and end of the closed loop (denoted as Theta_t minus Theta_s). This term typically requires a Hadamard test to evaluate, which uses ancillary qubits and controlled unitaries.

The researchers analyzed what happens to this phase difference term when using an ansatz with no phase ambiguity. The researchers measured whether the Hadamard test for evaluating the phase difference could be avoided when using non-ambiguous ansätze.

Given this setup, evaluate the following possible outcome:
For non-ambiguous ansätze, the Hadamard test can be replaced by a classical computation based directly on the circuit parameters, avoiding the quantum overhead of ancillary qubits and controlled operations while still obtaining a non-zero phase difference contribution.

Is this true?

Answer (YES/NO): NO